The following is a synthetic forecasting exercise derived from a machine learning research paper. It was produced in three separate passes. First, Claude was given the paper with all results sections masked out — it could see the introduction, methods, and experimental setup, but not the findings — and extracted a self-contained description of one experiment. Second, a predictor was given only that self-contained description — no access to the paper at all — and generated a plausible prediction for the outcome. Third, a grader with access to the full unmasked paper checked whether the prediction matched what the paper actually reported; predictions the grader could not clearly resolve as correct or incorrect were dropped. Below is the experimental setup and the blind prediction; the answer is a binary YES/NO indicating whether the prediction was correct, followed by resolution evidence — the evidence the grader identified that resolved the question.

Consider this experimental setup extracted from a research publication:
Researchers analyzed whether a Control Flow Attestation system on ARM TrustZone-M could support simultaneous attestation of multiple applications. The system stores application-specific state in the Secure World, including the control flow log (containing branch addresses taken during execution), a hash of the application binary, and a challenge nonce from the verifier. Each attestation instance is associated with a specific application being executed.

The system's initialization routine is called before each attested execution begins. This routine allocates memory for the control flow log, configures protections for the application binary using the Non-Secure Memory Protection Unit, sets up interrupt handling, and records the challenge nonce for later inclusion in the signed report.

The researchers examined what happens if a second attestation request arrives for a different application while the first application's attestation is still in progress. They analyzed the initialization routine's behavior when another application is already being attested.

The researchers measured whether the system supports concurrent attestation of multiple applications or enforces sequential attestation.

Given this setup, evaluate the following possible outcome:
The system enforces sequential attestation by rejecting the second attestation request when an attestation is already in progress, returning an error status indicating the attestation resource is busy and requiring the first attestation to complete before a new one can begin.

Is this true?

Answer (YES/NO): YES